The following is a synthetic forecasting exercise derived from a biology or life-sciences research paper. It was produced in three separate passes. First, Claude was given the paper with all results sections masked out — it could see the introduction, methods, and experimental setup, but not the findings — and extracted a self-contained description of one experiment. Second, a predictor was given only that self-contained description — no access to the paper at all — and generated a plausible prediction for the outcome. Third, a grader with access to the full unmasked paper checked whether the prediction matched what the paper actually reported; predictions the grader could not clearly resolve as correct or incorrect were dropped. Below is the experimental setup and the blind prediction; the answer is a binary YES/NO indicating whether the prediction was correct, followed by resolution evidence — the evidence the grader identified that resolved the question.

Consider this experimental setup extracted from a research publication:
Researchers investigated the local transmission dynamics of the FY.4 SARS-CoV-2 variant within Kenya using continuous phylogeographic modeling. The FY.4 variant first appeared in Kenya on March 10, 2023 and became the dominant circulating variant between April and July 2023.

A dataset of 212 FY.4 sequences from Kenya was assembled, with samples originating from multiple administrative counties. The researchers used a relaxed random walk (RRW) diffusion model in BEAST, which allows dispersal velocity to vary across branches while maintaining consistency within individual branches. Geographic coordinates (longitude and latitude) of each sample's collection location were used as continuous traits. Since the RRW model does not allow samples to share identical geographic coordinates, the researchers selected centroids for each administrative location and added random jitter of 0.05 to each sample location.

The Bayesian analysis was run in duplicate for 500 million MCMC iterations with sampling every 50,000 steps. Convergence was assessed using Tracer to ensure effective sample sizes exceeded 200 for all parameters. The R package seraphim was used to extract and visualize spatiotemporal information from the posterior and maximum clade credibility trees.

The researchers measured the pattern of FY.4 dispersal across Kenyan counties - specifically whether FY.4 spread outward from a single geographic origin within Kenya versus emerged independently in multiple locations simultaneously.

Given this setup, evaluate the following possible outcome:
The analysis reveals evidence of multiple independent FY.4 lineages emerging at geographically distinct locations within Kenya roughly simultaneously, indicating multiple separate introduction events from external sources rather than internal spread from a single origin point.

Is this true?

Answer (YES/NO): NO